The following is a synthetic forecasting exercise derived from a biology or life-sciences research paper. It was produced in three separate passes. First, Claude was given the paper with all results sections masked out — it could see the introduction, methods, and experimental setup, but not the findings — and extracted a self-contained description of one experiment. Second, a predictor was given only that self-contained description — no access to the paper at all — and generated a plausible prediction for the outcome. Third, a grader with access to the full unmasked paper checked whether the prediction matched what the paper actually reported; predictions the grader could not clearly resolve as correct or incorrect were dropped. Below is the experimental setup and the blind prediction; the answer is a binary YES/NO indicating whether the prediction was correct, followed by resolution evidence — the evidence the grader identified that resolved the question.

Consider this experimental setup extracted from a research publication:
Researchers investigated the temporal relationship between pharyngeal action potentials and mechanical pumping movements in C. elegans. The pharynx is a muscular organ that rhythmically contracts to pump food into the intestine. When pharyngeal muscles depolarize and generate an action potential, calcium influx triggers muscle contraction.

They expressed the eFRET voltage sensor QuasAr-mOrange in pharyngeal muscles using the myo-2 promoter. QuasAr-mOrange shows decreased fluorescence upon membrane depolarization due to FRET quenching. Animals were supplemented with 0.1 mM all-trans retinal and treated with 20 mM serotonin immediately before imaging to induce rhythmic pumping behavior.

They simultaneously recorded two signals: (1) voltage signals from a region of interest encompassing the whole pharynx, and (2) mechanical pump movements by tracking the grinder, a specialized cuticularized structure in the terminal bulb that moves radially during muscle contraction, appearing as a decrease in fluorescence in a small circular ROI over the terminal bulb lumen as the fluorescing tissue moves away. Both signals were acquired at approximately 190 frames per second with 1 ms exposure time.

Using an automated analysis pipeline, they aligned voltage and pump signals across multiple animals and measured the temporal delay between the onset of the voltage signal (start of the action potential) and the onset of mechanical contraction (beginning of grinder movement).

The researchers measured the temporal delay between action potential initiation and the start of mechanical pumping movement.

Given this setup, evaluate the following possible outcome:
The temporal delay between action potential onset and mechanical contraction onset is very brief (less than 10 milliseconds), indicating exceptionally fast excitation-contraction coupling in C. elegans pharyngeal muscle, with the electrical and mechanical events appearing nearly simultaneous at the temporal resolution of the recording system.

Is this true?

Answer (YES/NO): NO